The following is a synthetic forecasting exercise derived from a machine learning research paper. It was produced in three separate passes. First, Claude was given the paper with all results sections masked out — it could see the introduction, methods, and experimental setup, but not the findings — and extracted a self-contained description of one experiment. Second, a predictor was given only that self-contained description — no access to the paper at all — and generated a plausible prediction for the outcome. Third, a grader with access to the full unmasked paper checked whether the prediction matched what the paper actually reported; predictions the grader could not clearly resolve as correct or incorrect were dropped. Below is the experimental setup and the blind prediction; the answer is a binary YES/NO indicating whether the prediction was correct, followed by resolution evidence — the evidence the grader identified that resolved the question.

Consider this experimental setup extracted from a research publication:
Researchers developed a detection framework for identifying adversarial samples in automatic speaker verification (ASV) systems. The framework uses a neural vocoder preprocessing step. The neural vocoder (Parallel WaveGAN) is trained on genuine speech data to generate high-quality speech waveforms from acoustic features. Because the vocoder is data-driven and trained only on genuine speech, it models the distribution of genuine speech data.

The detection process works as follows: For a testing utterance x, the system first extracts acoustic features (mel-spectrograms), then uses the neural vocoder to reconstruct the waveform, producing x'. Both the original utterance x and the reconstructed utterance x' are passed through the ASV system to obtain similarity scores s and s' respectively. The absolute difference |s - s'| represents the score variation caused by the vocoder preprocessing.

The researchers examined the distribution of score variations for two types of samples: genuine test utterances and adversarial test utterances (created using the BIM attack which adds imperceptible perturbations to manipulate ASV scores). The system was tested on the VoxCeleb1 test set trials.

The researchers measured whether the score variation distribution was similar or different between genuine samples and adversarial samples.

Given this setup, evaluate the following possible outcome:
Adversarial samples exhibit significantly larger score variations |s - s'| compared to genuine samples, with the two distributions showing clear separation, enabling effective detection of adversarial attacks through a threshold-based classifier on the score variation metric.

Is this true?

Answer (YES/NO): YES